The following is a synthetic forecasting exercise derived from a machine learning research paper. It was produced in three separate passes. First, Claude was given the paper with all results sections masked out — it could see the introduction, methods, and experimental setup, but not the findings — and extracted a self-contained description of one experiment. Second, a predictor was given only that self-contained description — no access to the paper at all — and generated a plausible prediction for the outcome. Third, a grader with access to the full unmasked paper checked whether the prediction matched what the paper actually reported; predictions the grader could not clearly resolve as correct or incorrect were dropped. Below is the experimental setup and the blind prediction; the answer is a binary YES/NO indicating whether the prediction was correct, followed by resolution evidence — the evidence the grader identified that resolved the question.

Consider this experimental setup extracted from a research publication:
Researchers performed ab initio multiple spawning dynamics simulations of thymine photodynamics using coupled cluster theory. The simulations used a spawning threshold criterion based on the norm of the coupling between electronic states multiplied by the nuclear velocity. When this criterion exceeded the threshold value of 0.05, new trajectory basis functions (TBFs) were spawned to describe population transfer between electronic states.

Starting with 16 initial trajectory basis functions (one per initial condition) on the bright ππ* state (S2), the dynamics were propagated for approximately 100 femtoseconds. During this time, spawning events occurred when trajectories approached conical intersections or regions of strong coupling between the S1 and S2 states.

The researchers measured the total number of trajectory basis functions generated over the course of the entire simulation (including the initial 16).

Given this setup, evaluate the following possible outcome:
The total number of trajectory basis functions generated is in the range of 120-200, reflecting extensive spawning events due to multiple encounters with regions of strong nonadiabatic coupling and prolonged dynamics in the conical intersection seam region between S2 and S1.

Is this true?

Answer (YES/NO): NO